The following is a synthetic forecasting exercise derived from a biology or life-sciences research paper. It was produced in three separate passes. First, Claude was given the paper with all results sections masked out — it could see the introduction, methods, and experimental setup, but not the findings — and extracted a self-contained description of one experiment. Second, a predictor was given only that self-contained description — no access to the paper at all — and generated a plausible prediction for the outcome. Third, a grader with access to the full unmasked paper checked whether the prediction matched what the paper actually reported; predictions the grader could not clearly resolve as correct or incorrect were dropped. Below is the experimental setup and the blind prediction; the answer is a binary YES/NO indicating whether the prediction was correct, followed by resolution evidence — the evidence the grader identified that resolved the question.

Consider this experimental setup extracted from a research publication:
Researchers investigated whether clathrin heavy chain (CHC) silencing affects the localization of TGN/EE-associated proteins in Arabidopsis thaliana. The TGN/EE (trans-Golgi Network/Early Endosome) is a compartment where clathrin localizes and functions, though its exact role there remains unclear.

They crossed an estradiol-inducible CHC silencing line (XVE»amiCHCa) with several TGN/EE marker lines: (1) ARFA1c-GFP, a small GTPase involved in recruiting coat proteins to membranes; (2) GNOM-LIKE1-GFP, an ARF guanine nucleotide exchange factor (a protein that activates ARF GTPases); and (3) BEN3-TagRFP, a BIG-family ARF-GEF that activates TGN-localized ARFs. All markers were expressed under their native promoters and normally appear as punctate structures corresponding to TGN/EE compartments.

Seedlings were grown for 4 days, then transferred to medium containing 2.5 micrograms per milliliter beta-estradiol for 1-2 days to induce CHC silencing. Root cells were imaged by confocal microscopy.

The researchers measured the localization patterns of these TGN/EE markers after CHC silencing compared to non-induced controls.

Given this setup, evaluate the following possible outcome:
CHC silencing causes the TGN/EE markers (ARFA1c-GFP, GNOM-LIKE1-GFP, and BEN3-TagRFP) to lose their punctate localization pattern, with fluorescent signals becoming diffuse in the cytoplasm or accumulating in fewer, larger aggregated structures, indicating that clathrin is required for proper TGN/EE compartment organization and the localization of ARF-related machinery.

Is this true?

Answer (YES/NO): NO